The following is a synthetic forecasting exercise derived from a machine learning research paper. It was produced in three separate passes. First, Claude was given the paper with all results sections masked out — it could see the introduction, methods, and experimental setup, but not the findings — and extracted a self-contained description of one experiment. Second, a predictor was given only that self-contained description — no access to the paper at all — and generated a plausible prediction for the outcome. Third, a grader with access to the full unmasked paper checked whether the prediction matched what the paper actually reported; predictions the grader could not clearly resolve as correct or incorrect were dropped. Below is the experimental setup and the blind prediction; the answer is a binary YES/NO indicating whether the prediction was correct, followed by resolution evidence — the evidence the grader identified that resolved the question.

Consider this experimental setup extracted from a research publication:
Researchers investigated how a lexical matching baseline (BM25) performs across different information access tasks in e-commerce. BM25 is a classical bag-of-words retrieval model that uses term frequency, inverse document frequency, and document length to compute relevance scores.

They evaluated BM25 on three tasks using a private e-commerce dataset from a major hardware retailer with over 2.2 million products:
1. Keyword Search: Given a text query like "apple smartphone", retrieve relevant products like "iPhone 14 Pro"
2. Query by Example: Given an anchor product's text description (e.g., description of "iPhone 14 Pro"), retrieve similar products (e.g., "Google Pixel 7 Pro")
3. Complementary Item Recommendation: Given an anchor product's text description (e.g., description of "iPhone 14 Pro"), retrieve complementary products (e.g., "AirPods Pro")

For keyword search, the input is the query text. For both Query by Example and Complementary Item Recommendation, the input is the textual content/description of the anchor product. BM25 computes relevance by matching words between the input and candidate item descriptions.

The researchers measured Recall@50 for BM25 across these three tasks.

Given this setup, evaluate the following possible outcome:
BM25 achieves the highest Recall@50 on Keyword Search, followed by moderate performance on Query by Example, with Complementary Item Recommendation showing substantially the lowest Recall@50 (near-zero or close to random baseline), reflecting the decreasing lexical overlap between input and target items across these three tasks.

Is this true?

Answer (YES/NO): NO